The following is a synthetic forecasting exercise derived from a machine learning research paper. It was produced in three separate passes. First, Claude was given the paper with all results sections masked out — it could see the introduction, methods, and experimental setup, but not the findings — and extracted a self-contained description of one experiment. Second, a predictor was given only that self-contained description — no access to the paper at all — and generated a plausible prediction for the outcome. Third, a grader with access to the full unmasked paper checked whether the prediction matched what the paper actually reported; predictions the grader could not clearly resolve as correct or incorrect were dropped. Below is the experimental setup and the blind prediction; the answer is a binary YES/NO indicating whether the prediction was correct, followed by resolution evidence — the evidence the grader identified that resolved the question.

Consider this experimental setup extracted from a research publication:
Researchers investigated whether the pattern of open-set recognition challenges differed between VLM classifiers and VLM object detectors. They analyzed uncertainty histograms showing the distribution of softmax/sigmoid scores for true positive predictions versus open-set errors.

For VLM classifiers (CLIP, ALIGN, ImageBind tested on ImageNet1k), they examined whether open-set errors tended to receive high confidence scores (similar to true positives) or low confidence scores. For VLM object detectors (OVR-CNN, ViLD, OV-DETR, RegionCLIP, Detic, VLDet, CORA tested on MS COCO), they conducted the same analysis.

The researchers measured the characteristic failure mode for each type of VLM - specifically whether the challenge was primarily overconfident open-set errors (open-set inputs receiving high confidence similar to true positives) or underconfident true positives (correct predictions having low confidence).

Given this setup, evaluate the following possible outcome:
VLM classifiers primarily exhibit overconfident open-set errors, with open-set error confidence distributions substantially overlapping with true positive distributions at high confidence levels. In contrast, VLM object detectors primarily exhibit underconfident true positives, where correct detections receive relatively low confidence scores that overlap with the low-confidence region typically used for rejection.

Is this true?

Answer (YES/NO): YES